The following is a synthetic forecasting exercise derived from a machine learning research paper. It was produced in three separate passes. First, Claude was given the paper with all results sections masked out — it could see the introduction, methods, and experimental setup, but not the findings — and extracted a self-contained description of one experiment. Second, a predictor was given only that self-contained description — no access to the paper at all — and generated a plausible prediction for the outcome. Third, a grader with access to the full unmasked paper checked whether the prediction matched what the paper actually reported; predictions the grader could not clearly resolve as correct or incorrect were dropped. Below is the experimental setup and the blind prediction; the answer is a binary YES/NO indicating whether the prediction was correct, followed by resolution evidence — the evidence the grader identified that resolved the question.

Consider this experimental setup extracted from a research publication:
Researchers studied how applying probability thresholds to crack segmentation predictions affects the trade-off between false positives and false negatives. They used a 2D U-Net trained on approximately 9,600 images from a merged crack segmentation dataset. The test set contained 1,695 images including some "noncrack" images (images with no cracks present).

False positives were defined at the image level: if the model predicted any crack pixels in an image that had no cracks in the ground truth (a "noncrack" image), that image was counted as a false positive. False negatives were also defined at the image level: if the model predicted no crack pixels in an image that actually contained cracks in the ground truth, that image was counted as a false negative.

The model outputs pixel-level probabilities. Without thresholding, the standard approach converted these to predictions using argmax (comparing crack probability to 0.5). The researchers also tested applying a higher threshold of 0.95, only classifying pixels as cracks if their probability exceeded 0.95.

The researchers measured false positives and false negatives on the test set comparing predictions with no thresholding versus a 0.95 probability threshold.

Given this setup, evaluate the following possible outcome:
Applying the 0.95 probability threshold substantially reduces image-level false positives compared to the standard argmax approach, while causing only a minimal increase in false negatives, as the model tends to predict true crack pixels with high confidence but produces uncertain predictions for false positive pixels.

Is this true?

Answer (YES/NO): YES